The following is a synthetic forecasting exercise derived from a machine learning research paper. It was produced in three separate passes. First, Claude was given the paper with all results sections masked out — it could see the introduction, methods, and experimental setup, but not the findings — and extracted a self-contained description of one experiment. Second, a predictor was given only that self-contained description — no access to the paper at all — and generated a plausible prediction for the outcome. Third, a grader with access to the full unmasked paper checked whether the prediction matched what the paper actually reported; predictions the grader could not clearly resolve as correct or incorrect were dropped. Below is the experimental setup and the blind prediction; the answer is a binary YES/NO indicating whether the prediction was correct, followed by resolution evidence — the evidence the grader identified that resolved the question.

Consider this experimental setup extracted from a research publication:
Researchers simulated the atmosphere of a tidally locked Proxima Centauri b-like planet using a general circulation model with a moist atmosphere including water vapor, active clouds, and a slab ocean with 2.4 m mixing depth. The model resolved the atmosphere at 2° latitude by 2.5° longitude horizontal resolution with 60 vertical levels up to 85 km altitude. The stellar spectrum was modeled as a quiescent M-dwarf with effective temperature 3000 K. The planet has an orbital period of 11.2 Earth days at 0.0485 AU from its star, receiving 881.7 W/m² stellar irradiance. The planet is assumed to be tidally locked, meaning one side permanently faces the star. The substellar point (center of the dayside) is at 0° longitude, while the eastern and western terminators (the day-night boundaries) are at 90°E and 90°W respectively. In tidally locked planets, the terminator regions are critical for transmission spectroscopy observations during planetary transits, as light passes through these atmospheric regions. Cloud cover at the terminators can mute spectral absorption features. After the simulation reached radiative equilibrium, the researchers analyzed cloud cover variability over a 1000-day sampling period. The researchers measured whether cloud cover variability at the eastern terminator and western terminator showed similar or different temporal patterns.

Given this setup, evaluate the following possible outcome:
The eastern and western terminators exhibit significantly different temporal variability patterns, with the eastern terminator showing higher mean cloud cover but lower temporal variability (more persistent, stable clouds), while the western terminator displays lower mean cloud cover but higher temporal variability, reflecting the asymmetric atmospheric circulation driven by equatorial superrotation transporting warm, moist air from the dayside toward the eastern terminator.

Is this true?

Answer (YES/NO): NO